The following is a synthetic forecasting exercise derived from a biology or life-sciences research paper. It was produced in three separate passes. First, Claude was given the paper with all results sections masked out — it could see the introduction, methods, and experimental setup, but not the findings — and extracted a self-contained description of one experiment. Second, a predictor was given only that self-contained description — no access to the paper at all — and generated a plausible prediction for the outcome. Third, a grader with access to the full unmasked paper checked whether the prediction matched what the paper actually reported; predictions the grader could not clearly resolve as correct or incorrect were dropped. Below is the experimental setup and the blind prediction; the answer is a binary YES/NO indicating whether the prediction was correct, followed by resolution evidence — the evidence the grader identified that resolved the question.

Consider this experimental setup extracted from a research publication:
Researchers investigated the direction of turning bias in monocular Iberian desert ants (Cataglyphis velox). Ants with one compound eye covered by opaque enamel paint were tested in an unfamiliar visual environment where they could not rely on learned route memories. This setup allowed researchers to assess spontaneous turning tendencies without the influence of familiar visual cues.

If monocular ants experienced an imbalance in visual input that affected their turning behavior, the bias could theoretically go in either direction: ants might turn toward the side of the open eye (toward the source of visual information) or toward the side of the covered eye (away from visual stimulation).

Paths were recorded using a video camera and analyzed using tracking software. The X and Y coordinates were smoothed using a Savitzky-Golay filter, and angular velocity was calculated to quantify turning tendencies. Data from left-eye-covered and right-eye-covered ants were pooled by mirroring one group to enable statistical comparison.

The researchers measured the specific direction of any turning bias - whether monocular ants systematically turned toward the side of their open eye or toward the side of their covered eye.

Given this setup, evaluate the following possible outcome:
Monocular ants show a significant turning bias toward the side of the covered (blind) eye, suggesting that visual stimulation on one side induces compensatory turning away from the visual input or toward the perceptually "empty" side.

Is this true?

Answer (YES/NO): NO